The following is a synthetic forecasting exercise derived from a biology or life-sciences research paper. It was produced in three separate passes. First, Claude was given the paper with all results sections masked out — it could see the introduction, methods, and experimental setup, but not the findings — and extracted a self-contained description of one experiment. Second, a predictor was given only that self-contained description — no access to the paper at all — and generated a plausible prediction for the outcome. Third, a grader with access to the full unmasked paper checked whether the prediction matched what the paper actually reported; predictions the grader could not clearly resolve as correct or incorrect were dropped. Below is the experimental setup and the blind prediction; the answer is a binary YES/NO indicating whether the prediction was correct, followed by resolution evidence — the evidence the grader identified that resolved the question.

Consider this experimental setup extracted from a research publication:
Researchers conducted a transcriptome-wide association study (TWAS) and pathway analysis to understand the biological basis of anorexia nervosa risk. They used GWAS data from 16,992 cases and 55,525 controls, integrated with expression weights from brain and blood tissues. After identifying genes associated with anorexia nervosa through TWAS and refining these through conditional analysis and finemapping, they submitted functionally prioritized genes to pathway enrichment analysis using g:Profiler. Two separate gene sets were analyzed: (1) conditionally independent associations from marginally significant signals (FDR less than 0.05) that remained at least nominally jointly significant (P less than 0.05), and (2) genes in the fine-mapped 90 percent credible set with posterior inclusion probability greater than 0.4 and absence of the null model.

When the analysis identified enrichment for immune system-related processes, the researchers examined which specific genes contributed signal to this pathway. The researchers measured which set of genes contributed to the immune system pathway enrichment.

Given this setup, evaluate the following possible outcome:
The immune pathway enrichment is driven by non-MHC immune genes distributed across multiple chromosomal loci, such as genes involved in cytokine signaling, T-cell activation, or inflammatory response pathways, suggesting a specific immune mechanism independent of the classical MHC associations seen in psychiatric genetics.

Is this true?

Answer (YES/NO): NO